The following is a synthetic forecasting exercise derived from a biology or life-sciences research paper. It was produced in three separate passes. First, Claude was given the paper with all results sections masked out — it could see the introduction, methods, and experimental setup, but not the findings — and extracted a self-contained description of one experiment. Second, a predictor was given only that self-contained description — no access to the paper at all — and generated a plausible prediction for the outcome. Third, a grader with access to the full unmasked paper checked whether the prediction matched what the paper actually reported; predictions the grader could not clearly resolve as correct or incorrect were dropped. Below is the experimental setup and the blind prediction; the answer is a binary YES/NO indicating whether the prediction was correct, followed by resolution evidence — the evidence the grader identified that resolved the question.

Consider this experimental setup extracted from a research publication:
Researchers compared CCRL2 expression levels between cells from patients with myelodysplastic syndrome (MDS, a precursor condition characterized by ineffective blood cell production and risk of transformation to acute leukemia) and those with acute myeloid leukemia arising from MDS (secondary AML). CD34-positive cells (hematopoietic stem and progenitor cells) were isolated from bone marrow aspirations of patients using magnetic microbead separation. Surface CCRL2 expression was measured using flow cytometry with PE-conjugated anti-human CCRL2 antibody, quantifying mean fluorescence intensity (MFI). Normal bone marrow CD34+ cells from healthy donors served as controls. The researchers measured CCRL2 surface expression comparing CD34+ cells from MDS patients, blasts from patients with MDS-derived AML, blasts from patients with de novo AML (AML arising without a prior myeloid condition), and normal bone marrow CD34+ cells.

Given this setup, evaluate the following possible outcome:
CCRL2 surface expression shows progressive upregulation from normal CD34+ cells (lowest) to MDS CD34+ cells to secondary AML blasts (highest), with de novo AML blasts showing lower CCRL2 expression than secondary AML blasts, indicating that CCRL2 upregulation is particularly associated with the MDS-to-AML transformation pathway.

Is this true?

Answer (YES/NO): NO